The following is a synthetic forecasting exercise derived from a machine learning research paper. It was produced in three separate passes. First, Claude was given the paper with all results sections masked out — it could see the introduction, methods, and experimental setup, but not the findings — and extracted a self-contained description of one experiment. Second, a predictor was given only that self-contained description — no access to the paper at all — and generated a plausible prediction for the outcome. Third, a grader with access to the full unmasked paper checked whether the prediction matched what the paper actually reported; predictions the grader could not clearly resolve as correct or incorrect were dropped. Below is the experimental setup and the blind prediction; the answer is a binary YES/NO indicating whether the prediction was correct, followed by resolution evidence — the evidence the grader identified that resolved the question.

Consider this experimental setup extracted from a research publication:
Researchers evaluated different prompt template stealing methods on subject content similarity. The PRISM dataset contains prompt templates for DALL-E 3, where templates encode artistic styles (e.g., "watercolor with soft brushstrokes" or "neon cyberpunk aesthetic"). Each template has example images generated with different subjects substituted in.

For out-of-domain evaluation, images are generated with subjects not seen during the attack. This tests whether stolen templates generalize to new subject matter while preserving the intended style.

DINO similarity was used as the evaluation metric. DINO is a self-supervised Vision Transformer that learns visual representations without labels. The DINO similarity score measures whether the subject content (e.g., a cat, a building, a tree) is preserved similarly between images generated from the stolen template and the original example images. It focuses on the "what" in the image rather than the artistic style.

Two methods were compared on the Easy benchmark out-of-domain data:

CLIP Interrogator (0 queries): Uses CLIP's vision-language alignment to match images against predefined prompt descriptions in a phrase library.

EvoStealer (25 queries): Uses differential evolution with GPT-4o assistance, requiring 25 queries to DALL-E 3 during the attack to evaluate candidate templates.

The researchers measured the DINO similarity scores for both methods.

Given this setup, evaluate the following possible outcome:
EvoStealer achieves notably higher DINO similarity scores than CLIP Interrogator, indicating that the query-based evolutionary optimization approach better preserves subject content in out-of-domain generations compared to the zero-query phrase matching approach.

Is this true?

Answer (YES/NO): YES